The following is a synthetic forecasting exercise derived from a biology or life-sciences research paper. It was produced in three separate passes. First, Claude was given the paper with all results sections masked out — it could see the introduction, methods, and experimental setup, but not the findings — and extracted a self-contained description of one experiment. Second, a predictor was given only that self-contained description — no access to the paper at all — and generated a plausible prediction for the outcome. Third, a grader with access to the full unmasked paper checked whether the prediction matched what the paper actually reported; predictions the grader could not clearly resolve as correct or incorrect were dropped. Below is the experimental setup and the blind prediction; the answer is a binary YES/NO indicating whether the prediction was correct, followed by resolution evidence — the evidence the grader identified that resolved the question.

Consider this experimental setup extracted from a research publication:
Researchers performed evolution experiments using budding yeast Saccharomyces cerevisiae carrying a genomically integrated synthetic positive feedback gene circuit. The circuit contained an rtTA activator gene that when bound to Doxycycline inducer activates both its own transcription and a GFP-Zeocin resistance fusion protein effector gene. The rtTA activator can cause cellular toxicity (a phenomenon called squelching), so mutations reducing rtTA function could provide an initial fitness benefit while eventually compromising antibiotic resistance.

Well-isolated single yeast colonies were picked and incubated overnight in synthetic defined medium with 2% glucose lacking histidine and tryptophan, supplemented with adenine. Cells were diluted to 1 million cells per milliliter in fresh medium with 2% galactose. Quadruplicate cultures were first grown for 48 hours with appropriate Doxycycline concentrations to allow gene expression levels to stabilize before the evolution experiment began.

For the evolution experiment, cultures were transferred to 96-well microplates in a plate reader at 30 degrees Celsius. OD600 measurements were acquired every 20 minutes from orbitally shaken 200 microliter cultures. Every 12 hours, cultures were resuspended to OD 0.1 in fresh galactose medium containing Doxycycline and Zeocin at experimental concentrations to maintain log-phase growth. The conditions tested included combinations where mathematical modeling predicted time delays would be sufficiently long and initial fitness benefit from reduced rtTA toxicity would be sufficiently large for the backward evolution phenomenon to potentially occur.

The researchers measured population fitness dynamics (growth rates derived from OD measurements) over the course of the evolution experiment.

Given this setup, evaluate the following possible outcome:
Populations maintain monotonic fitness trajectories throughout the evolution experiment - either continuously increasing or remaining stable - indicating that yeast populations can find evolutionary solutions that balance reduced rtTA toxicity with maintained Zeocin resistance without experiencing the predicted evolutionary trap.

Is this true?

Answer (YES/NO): NO